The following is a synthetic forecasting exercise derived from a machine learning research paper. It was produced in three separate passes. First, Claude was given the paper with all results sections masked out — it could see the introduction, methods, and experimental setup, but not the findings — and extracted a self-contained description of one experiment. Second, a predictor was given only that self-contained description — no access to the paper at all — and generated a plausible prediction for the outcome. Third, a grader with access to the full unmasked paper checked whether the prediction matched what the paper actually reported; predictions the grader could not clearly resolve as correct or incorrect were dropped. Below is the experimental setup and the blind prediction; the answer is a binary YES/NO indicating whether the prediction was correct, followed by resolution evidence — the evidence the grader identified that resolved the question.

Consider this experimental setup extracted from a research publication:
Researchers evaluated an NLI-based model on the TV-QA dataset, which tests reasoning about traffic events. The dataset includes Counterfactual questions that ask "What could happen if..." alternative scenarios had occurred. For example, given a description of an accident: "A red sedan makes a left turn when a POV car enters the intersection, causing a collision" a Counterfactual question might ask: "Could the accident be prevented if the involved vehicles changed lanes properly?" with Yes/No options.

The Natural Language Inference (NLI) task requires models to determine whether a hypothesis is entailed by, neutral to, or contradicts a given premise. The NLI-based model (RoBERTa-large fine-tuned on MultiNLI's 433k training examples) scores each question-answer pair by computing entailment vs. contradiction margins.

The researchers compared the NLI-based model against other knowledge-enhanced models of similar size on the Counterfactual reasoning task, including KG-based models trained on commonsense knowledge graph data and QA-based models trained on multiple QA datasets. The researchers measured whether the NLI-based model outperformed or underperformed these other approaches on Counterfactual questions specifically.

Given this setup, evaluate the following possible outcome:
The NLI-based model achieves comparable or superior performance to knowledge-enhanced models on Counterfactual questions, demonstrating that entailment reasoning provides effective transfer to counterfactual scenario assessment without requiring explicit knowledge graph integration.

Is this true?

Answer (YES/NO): YES